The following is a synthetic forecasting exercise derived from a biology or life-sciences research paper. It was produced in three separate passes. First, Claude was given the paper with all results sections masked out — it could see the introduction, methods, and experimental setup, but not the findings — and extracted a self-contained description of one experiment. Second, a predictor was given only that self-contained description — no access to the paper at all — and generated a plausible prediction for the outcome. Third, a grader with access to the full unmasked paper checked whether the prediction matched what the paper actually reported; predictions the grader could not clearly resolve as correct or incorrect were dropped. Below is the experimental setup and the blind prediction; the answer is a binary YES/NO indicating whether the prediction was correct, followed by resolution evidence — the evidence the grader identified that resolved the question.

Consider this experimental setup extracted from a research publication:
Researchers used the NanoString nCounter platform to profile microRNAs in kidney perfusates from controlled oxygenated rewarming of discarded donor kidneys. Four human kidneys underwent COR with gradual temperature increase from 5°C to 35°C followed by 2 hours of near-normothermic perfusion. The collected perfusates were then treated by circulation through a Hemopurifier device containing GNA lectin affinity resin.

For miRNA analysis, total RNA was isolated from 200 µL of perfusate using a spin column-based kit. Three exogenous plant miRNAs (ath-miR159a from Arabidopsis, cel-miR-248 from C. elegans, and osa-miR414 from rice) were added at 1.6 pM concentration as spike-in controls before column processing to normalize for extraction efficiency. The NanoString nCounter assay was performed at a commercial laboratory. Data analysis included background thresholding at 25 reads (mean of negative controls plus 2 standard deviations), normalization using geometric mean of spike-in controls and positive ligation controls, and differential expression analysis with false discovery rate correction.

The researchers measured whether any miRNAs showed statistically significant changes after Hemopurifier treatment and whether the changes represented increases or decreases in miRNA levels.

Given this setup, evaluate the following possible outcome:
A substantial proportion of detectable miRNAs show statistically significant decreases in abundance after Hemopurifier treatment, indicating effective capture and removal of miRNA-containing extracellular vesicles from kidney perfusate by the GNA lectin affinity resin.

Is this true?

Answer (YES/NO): NO